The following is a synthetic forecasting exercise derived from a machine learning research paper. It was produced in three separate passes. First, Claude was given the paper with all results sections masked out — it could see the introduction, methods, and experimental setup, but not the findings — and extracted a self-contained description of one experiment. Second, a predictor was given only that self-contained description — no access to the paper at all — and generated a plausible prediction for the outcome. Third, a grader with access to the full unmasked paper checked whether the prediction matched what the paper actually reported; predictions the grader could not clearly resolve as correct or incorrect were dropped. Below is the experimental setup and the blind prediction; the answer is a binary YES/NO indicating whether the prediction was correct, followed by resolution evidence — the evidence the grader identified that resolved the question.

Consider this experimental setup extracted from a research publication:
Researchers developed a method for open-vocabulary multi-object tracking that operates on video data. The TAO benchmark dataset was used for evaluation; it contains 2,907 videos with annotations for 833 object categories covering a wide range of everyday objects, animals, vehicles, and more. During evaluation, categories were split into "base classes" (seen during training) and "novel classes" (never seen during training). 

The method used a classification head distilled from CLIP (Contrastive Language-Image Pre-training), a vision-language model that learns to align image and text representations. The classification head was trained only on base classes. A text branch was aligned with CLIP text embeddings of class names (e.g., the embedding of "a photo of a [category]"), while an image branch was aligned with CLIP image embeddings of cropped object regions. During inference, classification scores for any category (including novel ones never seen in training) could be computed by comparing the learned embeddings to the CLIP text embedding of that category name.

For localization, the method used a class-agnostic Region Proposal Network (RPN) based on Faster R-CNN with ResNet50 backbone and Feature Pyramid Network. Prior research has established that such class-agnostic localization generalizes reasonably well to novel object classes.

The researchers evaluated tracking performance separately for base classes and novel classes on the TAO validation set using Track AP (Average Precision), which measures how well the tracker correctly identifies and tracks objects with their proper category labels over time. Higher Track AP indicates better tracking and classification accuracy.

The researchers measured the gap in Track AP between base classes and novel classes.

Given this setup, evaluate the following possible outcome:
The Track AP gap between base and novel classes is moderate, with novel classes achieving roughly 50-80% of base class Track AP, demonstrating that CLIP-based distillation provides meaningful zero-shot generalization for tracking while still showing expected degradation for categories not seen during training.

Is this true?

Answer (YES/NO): NO